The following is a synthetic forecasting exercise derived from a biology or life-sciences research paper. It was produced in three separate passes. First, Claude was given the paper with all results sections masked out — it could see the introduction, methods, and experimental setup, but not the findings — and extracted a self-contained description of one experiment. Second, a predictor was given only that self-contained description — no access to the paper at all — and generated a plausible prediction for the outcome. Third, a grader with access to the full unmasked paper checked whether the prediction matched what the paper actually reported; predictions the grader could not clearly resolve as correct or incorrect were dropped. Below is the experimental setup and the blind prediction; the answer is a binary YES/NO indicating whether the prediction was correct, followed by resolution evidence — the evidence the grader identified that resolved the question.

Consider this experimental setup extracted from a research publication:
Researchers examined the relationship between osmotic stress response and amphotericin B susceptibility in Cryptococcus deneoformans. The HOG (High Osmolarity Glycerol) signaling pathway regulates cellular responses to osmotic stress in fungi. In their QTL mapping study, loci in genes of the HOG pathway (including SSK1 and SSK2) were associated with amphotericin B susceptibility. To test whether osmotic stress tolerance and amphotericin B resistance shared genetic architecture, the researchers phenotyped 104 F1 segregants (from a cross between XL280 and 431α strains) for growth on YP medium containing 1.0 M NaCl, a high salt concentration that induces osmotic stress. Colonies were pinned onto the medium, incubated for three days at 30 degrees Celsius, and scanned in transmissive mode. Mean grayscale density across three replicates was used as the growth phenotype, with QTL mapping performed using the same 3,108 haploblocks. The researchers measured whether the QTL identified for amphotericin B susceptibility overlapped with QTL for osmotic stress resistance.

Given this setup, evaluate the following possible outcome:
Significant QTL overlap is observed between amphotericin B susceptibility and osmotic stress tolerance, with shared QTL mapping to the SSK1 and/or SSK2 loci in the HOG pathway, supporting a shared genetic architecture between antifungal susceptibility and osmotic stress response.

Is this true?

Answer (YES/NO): NO